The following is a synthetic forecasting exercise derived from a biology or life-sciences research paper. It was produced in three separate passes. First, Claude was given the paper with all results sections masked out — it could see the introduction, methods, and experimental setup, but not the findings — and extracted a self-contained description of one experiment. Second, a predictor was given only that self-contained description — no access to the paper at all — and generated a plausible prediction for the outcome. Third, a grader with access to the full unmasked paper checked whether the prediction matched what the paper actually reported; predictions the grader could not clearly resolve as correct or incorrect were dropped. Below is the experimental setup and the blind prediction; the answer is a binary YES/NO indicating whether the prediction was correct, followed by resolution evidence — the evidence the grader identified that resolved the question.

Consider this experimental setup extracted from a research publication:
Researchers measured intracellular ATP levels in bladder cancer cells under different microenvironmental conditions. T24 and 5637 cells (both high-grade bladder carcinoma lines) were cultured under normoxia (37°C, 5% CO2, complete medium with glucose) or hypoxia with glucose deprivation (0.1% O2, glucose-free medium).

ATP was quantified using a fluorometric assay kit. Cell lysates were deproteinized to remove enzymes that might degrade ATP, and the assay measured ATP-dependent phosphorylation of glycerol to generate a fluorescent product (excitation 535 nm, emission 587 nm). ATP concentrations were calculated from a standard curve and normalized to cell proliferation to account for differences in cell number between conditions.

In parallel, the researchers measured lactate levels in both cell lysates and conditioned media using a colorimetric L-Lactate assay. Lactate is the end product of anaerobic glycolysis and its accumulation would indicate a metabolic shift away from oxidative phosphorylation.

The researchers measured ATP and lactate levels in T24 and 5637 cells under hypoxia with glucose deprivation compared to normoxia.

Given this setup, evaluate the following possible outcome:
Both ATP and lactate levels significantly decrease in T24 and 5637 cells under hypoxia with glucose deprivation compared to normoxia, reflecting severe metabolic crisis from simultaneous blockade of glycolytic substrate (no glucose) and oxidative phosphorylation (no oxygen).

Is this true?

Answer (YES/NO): YES